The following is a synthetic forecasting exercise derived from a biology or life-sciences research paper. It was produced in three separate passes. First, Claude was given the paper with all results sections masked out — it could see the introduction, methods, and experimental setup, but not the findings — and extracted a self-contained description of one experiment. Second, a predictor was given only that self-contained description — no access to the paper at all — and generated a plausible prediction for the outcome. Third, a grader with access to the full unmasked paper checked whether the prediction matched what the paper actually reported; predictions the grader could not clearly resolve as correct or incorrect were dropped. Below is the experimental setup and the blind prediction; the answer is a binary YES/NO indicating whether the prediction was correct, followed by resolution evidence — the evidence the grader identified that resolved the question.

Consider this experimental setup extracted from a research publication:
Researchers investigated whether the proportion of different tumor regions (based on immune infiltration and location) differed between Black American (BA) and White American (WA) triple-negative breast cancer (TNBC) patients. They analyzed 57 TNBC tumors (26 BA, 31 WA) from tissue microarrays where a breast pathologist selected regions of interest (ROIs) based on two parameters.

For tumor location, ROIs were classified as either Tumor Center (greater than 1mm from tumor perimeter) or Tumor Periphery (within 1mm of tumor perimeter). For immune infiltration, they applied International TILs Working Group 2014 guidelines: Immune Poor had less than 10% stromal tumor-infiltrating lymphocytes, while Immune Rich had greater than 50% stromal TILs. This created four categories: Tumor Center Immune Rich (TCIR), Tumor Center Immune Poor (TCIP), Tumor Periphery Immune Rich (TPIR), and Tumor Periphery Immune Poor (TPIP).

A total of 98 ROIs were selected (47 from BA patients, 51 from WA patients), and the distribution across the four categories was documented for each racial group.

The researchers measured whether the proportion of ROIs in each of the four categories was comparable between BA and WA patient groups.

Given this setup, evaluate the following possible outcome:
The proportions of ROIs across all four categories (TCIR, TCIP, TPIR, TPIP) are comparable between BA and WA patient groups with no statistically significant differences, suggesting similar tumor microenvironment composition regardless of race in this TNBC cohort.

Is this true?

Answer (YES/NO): YES